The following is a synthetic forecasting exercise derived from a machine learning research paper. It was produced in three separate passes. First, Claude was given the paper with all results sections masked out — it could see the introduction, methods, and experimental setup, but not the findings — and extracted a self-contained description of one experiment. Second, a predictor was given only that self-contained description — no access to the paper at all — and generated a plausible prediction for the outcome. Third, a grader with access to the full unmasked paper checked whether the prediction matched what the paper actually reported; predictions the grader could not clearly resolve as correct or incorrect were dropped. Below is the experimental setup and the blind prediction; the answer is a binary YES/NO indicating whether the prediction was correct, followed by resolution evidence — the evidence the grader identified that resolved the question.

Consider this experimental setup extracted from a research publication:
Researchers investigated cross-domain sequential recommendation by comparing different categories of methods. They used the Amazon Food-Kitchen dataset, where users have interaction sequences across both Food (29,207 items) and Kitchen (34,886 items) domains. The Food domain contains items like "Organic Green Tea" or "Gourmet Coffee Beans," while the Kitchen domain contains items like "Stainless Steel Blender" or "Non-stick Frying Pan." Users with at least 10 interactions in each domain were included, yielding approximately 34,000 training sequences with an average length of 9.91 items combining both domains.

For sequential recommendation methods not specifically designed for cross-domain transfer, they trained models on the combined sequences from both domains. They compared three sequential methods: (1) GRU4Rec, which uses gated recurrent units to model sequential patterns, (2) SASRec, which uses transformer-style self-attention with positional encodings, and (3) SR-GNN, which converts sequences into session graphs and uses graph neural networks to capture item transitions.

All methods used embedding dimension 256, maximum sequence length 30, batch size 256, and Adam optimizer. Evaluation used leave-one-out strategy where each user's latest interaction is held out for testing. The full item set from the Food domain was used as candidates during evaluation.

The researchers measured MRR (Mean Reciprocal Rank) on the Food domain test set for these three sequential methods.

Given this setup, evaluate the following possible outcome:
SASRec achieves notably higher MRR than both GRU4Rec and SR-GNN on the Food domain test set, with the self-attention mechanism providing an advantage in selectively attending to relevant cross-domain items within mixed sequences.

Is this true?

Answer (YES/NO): NO